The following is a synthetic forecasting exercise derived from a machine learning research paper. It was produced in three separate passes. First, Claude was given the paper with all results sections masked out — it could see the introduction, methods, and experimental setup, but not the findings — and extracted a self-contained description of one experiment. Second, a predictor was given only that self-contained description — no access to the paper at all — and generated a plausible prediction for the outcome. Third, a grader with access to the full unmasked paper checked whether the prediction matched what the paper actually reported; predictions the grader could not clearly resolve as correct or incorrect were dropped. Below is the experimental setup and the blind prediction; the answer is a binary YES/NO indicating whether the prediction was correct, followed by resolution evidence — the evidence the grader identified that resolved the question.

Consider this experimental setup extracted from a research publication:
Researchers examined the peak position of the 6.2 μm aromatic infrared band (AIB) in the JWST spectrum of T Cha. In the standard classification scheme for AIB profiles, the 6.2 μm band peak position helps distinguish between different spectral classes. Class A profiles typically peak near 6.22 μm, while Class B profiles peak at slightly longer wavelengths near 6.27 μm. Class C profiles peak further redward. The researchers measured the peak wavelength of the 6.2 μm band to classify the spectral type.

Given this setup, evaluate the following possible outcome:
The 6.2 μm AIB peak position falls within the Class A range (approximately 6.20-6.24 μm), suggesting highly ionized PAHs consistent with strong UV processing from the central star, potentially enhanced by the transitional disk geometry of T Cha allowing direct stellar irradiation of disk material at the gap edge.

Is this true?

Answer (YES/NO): NO